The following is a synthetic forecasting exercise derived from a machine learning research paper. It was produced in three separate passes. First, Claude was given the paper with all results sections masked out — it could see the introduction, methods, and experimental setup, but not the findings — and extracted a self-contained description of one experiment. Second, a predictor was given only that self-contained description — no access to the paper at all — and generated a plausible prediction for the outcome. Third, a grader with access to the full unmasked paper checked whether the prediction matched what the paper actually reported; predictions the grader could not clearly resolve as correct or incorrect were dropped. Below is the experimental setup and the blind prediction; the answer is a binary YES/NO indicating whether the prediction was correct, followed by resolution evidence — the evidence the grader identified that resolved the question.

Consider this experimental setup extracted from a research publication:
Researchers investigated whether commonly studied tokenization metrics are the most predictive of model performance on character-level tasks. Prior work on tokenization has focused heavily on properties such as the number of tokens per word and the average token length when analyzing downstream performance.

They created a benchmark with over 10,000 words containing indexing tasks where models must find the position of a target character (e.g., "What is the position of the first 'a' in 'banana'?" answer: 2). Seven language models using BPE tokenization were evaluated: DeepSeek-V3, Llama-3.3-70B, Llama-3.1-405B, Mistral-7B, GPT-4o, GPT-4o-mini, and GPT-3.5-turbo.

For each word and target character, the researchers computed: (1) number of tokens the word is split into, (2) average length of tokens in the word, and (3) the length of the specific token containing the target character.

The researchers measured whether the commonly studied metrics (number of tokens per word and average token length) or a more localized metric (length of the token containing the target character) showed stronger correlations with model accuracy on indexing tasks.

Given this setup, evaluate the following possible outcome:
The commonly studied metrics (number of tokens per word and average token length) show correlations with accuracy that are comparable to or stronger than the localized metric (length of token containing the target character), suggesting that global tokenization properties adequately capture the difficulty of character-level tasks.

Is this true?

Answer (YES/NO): NO